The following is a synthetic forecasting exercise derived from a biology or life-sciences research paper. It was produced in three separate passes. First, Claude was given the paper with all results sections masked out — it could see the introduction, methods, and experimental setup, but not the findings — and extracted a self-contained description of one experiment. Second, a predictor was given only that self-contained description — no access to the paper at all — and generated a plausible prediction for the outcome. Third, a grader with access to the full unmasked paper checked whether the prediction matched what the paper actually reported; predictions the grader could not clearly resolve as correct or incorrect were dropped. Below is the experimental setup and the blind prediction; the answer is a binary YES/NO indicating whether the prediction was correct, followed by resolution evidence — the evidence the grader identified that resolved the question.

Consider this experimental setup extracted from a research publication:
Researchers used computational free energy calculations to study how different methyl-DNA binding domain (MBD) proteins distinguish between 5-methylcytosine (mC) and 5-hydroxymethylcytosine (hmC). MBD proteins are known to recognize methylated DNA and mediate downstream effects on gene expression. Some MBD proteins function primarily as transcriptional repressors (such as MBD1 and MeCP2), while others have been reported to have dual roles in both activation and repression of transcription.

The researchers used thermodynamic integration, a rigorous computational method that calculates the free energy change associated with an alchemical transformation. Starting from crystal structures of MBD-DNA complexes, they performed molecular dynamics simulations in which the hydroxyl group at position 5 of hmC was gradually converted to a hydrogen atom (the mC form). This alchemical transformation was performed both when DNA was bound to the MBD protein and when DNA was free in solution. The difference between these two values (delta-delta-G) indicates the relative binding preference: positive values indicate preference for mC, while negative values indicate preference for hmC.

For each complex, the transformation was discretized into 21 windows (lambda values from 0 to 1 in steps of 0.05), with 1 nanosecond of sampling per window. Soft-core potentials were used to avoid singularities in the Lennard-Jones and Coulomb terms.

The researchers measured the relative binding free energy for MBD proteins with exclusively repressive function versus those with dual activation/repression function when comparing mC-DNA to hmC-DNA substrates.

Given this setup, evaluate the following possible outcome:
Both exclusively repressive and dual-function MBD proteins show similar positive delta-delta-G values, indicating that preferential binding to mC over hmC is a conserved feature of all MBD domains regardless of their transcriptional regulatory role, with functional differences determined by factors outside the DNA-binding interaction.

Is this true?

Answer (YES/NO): NO